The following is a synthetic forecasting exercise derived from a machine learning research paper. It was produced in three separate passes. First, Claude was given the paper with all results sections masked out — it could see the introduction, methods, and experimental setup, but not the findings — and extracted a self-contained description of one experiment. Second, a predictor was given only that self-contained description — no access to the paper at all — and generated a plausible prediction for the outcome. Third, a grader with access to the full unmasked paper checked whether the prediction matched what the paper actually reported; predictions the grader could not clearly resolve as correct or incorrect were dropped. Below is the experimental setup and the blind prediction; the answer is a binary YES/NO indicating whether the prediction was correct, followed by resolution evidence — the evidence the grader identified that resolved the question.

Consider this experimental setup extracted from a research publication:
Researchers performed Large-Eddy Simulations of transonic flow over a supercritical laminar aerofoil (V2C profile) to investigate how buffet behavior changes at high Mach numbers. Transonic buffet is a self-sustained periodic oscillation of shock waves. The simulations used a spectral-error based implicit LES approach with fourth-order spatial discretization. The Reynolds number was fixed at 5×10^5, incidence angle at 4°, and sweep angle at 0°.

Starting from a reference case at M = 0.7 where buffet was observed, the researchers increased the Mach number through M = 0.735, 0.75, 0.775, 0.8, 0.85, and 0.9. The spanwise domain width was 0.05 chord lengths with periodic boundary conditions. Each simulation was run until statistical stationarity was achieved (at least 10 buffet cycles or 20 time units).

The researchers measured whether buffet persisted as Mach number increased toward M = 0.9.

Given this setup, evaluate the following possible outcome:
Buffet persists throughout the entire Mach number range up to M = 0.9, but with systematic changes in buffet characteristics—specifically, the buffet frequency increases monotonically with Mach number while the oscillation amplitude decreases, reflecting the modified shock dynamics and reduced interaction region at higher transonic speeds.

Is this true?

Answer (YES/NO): NO